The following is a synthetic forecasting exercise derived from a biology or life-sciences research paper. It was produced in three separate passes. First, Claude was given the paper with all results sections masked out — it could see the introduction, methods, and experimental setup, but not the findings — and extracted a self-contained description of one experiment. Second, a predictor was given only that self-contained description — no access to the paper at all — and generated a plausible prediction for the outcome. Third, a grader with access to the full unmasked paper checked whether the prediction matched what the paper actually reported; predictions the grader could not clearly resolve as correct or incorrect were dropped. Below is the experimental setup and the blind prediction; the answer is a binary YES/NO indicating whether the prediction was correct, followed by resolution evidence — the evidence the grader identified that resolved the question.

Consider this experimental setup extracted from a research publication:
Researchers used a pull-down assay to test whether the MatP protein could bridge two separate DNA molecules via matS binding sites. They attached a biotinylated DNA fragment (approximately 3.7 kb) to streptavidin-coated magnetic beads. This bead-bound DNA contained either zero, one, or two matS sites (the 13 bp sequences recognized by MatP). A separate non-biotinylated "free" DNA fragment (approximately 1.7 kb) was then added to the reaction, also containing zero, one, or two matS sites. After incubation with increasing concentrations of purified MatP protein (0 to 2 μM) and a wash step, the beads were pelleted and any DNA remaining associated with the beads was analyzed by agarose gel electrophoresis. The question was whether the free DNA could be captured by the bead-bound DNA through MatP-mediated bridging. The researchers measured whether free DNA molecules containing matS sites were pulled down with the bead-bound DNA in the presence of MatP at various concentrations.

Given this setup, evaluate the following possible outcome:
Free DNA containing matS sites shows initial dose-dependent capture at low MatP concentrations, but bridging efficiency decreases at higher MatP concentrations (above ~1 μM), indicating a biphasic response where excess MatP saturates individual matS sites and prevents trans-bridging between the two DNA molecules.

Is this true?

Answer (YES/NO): NO